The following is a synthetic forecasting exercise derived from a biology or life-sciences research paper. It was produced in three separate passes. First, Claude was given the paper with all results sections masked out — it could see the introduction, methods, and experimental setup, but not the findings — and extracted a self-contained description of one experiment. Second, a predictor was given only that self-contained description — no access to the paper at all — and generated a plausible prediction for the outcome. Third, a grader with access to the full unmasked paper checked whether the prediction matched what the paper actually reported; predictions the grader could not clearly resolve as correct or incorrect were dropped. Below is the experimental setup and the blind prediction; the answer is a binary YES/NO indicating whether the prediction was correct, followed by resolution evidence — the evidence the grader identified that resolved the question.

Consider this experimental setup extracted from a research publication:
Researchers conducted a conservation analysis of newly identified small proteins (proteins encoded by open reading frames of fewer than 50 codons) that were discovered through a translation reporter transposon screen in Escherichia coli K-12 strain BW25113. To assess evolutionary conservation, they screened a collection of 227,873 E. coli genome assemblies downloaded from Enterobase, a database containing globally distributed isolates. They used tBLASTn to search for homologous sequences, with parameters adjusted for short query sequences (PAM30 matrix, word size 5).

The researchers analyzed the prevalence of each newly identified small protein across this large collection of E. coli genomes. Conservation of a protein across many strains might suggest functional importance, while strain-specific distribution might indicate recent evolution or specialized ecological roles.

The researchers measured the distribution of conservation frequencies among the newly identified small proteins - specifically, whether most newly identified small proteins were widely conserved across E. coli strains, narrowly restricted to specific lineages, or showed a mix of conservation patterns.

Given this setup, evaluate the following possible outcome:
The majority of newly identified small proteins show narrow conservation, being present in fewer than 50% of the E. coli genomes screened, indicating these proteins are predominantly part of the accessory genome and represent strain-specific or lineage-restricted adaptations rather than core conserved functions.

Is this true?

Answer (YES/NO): NO